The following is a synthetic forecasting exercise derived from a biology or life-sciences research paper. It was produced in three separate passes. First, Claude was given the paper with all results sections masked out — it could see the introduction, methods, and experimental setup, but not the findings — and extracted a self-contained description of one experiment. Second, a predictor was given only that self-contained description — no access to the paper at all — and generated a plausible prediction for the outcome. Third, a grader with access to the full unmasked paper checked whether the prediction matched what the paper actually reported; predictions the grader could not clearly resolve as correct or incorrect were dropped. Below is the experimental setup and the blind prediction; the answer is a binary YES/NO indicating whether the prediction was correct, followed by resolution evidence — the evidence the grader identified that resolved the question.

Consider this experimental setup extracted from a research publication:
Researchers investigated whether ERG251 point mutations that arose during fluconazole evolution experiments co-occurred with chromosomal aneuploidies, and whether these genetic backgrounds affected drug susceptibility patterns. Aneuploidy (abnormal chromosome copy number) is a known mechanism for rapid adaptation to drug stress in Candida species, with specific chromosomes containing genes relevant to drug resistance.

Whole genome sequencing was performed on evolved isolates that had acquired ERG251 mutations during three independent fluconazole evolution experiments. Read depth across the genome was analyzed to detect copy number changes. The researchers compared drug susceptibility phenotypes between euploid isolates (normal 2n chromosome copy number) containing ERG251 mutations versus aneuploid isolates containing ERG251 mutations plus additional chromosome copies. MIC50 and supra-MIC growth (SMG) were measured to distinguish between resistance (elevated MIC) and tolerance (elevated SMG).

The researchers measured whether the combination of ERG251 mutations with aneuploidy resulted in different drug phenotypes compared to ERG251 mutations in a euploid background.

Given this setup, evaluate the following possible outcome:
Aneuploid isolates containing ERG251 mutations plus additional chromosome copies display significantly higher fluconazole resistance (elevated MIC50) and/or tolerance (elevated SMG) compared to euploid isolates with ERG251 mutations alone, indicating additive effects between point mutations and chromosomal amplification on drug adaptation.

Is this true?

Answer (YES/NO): YES